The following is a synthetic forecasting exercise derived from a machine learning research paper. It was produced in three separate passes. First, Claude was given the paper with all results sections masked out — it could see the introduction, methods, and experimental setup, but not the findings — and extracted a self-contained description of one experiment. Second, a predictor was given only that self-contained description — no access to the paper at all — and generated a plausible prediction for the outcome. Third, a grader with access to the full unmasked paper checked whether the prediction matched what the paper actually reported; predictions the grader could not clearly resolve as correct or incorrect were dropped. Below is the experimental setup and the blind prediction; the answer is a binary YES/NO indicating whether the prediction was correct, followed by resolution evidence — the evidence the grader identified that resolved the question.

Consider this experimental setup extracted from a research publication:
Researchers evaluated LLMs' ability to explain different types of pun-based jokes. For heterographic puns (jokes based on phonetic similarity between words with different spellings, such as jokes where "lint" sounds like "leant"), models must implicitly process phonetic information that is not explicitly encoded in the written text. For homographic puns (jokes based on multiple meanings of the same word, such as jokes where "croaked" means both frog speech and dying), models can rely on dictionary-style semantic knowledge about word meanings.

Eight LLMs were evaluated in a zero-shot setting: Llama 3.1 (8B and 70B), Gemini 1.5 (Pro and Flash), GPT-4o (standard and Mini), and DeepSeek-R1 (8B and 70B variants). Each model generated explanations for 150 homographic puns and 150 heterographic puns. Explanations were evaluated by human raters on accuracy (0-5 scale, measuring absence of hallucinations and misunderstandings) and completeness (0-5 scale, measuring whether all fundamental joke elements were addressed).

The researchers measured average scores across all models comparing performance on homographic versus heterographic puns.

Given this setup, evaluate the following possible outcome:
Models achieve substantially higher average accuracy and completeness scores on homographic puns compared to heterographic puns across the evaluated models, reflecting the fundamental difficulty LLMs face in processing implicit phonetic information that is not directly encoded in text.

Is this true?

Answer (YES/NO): YES